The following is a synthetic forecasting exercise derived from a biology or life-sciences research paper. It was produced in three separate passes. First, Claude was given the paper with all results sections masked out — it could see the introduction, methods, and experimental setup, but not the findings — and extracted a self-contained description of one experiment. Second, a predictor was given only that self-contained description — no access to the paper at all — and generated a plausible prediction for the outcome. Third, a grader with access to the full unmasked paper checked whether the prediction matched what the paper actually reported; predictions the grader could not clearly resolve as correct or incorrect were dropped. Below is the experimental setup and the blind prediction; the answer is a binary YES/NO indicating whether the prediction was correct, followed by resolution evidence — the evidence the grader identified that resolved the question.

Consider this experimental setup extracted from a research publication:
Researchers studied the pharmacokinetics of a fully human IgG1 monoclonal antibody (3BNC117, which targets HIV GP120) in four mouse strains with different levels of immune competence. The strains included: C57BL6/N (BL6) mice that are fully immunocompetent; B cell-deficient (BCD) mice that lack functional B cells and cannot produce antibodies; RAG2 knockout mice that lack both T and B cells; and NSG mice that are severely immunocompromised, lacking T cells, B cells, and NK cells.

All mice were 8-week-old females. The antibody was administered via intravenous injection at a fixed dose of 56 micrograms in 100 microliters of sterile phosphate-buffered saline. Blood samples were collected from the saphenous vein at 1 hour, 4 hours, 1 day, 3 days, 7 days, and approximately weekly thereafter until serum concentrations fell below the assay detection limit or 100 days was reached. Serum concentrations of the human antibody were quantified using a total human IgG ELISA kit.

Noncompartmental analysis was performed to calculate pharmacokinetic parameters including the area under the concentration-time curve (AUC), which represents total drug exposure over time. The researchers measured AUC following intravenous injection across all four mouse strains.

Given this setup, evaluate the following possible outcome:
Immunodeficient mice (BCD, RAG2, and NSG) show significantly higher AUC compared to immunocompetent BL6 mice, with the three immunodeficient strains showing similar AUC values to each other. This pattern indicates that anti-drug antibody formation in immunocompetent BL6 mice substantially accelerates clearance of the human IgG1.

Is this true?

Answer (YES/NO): NO